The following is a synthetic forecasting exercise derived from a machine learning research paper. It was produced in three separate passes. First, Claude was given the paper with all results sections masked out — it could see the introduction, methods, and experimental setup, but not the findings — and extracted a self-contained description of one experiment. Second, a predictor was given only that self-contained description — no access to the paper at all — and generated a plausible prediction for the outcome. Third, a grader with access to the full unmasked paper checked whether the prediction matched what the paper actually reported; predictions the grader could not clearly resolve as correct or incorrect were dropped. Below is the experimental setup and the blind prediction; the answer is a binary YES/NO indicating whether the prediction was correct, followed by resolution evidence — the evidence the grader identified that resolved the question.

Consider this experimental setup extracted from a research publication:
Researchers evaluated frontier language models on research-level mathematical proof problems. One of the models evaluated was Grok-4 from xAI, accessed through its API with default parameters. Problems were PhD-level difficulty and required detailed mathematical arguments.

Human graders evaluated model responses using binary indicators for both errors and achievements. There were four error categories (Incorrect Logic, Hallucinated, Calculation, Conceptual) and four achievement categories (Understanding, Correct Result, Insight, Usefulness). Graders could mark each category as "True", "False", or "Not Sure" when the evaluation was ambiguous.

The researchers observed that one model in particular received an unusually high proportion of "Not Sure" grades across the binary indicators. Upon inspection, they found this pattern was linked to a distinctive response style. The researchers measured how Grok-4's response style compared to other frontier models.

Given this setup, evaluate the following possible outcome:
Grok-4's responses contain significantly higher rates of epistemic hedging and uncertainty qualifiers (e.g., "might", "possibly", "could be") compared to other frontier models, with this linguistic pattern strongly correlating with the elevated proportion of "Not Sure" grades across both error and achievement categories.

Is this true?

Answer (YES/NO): NO